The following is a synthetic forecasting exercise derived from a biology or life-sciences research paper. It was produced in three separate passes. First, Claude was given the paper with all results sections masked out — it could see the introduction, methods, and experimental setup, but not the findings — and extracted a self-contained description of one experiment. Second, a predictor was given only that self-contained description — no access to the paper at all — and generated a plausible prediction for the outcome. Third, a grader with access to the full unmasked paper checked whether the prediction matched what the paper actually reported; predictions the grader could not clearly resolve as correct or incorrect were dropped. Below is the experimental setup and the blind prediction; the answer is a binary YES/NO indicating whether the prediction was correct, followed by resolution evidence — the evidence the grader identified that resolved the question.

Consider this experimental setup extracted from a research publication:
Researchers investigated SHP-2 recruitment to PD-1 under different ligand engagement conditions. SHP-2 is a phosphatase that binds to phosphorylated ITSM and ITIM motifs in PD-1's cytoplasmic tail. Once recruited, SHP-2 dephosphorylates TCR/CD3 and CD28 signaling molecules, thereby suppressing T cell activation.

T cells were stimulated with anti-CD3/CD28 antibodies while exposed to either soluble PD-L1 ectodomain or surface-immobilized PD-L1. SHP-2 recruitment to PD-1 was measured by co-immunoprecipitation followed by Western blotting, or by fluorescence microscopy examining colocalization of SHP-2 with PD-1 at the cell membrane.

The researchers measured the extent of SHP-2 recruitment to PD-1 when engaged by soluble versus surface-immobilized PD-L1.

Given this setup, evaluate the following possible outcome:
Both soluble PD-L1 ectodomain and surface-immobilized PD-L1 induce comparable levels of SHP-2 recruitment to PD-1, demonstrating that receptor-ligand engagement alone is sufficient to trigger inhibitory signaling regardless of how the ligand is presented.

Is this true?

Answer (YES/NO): NO